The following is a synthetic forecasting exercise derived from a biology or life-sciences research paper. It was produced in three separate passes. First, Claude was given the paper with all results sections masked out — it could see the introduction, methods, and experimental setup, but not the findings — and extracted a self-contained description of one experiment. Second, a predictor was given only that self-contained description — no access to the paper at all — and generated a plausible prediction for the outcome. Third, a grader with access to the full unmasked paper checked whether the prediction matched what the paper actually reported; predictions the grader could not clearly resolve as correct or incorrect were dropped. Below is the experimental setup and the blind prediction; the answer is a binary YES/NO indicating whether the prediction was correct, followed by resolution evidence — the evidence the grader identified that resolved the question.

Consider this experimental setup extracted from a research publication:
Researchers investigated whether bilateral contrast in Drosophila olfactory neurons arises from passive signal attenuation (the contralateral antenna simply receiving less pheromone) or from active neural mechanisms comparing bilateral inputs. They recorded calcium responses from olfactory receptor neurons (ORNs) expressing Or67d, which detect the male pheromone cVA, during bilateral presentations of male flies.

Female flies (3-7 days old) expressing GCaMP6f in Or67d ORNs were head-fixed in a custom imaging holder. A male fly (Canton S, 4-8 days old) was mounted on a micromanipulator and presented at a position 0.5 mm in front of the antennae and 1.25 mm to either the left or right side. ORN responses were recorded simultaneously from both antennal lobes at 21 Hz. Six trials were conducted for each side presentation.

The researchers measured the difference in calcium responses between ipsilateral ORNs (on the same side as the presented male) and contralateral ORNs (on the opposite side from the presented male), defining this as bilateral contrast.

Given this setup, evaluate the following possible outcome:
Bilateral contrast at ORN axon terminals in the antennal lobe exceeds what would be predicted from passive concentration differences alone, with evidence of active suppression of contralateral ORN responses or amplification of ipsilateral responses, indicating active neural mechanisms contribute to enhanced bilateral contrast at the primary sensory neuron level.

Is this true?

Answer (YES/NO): NO